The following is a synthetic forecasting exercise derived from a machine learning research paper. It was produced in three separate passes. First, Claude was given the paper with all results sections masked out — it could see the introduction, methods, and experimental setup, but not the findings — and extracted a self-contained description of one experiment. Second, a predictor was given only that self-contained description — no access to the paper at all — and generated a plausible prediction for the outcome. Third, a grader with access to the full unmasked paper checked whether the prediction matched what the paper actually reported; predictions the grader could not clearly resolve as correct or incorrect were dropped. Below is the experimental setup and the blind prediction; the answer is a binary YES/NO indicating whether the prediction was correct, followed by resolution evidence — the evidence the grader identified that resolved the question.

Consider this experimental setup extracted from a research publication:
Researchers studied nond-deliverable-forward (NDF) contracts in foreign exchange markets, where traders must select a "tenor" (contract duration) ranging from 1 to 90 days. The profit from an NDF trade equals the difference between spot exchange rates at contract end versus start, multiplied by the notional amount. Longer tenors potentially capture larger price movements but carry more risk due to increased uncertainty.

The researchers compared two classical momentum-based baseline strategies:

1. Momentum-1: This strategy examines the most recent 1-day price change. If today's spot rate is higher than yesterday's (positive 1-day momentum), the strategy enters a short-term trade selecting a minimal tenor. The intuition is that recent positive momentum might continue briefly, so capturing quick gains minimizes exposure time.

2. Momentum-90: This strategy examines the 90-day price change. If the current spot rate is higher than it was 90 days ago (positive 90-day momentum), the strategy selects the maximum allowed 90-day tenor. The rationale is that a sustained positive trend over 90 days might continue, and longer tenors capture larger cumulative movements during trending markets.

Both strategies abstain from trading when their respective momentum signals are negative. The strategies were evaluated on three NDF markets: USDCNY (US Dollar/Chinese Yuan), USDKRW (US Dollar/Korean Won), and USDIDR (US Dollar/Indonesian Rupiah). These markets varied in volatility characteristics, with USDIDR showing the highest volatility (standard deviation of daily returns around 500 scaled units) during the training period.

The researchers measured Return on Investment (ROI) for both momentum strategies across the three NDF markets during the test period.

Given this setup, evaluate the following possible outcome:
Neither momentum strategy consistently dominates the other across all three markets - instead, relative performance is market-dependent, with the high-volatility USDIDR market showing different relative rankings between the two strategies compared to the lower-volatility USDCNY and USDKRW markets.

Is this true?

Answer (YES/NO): NO